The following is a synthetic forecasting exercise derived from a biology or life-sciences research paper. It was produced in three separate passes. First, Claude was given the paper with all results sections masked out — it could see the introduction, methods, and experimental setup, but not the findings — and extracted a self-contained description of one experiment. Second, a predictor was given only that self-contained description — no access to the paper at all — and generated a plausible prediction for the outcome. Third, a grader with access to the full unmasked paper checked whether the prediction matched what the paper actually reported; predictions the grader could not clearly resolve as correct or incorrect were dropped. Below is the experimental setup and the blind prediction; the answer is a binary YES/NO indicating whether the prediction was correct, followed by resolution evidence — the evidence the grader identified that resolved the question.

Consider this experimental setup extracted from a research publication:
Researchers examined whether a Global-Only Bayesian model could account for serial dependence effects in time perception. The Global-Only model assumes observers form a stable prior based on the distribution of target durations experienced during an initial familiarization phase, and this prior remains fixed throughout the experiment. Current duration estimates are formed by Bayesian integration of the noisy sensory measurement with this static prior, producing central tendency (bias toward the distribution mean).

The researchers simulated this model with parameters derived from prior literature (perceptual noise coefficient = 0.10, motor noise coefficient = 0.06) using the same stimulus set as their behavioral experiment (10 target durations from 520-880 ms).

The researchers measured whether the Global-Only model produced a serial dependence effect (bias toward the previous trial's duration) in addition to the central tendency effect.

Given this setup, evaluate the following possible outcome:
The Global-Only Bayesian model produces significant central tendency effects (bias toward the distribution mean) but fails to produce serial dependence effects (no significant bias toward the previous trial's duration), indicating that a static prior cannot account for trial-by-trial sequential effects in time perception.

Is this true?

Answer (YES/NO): YES